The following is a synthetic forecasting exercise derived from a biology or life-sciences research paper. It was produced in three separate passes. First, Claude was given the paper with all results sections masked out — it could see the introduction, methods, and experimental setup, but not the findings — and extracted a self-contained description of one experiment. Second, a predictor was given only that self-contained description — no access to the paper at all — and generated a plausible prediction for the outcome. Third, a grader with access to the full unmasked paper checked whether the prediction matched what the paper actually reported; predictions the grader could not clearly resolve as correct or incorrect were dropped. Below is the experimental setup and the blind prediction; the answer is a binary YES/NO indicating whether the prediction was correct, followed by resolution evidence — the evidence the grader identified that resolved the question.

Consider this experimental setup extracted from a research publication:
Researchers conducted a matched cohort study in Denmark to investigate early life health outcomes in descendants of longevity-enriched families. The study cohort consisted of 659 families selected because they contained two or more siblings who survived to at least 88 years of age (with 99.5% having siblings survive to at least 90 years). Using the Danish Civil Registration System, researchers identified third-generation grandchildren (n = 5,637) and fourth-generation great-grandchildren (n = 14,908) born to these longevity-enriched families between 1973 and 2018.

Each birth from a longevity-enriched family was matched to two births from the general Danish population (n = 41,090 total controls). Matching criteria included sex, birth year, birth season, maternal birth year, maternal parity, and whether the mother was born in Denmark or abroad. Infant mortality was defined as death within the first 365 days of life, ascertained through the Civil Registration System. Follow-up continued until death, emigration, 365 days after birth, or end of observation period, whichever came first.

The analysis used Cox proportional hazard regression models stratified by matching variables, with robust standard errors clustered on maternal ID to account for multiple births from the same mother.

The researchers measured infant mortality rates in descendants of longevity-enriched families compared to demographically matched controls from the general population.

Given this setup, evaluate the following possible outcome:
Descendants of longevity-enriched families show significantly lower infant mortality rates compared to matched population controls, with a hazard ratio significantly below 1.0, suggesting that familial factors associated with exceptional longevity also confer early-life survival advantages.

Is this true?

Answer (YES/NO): YES